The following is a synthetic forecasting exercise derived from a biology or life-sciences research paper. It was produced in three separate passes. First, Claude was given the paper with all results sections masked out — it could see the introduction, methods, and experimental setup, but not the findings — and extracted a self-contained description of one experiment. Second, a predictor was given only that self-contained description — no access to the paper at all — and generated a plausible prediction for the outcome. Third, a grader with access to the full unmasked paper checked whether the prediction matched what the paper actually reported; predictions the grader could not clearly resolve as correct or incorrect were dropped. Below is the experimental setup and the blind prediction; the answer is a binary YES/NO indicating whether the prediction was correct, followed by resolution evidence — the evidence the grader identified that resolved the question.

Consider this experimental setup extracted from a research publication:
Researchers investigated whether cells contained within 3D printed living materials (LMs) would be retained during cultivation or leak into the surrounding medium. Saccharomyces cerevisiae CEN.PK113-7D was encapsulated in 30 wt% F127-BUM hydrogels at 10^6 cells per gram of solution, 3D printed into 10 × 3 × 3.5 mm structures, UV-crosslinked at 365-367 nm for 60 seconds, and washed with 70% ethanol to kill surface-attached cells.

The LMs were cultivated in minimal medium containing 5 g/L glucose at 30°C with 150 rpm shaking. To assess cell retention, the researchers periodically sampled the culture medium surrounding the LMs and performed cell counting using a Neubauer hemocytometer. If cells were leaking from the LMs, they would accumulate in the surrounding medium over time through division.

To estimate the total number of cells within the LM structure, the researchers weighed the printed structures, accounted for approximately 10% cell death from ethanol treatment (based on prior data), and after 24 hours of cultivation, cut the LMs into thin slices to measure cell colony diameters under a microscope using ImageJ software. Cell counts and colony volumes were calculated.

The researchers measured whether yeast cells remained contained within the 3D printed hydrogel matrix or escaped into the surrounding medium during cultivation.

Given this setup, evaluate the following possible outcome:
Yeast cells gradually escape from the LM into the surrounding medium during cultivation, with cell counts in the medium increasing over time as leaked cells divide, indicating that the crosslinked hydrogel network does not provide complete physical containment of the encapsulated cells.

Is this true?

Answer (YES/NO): NO